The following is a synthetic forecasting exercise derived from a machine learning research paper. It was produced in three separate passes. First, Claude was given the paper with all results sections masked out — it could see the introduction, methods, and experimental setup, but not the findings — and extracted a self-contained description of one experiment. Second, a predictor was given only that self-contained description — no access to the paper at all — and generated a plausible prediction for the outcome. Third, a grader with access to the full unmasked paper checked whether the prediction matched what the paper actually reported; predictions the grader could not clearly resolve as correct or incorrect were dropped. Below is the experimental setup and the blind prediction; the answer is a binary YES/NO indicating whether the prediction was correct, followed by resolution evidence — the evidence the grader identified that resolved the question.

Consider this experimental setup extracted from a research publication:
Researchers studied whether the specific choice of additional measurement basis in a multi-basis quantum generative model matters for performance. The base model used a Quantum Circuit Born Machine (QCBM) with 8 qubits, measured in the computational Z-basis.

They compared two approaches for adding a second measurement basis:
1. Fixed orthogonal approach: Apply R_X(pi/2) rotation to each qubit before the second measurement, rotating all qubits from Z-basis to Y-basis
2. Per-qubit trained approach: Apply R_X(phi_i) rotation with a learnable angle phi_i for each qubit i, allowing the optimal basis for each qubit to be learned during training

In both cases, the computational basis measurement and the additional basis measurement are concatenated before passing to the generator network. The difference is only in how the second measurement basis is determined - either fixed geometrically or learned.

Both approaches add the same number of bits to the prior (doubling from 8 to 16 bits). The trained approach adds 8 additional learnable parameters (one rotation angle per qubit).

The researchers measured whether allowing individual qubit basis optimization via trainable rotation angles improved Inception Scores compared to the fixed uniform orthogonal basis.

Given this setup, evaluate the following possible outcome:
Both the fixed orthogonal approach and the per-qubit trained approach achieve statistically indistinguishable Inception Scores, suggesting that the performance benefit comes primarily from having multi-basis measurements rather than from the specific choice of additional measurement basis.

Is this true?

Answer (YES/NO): NO